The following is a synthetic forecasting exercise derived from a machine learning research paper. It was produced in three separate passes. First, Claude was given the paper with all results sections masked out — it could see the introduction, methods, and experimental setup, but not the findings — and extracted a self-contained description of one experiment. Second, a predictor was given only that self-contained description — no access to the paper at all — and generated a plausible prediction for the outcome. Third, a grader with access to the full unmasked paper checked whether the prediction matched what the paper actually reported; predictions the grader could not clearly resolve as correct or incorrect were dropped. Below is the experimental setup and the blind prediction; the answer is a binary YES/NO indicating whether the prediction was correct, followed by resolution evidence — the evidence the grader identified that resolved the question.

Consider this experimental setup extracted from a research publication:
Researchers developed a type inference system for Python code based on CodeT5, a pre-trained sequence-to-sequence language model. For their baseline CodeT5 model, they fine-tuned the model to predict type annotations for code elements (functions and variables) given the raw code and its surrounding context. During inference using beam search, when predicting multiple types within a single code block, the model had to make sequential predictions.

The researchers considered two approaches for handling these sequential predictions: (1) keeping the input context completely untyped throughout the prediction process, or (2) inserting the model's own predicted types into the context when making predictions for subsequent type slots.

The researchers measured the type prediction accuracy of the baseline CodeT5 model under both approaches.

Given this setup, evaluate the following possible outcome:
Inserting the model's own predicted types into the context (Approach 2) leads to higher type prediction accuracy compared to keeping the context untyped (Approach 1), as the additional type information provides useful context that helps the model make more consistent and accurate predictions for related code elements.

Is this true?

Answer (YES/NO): NO